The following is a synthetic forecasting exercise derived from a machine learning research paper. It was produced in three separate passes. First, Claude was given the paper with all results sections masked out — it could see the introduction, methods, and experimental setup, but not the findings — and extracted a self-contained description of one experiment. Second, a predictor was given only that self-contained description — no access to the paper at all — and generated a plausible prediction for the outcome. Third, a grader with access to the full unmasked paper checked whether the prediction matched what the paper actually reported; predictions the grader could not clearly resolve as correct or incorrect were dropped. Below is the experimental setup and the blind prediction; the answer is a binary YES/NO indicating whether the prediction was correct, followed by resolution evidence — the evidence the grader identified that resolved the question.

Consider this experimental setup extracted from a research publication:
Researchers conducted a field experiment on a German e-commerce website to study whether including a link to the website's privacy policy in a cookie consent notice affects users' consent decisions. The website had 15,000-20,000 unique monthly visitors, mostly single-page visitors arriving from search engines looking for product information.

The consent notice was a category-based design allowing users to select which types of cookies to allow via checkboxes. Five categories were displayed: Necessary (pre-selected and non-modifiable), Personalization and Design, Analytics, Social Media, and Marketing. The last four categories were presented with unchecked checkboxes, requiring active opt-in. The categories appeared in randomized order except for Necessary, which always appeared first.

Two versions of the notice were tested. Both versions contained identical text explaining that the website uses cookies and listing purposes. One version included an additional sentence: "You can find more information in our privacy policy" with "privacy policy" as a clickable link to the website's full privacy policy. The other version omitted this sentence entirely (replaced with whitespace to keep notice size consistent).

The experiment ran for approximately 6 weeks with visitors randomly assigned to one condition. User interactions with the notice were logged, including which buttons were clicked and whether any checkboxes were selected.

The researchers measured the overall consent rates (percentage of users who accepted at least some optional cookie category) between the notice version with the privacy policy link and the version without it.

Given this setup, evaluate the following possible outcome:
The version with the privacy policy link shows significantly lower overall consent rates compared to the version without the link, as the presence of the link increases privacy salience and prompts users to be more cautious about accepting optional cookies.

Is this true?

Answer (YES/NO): NO